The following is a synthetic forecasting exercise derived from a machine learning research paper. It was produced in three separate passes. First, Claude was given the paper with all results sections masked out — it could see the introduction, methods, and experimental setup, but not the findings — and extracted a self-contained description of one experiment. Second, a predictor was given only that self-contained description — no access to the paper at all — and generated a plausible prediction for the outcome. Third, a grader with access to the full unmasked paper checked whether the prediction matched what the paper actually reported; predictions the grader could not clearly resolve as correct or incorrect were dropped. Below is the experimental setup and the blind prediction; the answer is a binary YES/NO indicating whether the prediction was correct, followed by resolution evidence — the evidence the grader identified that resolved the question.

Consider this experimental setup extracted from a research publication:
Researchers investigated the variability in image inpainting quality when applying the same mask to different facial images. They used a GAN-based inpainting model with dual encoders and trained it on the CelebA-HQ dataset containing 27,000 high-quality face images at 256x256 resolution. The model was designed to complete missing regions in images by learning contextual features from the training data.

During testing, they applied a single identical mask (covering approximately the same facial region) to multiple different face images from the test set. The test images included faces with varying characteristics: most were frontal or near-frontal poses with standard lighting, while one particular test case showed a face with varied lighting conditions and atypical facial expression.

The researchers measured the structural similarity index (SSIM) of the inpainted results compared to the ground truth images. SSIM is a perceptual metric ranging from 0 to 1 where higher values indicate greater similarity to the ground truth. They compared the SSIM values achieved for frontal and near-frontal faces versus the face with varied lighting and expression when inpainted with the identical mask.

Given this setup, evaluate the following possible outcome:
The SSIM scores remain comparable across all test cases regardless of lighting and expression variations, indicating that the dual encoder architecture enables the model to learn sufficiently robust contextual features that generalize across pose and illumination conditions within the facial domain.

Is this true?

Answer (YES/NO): NO